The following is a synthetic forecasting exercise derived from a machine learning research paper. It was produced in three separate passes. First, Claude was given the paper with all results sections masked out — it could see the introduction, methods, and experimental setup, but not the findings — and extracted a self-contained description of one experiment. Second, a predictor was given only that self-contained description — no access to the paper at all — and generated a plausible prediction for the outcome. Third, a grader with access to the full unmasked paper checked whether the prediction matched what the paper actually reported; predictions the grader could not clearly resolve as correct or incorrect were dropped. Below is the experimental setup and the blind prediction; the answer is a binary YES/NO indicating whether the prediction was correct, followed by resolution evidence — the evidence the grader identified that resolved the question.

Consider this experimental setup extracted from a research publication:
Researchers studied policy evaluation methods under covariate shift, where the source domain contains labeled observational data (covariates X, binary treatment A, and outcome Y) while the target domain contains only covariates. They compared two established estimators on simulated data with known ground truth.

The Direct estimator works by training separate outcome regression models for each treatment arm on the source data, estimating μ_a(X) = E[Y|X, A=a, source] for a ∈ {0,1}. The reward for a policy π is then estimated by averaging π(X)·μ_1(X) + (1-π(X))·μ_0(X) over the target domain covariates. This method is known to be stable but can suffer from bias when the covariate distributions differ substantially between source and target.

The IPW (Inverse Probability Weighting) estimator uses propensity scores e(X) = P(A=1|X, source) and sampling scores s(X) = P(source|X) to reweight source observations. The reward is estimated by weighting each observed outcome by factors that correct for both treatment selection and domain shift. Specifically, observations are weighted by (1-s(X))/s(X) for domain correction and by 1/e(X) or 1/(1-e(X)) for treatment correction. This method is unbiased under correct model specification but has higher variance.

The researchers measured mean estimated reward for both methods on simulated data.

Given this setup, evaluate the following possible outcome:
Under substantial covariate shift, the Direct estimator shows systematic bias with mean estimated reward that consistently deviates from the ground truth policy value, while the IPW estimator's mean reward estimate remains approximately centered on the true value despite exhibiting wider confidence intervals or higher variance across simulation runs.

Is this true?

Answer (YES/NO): NO